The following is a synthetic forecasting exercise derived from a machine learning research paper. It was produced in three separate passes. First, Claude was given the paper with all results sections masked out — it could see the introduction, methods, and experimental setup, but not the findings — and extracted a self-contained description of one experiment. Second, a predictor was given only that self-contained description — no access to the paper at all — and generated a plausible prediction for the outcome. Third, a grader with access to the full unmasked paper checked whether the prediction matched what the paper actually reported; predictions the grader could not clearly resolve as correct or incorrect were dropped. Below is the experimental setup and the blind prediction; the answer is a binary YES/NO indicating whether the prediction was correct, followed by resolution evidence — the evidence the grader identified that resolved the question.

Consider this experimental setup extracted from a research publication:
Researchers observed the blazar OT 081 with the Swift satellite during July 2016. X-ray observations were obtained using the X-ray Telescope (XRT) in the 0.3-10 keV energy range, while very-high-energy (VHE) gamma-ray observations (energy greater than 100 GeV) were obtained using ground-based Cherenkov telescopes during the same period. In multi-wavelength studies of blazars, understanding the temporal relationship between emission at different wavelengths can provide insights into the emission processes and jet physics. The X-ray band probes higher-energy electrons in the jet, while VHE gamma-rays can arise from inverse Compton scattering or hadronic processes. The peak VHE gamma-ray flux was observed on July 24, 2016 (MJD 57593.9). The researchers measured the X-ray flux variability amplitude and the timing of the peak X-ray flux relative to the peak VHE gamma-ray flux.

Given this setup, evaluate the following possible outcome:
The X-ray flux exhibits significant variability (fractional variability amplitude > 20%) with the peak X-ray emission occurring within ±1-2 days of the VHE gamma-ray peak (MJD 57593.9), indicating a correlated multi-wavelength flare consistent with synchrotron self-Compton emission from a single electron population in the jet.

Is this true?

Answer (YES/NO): NO